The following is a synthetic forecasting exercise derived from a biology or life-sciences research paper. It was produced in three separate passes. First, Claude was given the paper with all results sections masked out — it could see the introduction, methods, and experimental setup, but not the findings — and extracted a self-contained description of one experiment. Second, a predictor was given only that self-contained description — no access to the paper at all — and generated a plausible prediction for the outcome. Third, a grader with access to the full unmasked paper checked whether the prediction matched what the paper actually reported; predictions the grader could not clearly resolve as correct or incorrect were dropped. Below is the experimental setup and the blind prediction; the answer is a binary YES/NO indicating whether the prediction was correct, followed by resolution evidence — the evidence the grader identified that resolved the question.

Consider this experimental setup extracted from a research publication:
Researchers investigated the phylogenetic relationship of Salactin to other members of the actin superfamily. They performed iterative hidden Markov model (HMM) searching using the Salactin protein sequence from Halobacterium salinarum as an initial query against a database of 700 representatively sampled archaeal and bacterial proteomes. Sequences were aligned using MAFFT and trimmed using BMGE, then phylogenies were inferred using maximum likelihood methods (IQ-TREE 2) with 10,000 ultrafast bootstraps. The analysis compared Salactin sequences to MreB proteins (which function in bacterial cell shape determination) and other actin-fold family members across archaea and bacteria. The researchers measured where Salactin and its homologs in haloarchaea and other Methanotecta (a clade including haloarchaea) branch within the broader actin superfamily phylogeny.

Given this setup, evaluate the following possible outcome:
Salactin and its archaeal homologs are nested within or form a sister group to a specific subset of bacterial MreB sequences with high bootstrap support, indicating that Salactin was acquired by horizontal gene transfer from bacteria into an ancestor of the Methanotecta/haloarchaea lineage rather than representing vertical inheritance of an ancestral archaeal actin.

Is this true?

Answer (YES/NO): NO